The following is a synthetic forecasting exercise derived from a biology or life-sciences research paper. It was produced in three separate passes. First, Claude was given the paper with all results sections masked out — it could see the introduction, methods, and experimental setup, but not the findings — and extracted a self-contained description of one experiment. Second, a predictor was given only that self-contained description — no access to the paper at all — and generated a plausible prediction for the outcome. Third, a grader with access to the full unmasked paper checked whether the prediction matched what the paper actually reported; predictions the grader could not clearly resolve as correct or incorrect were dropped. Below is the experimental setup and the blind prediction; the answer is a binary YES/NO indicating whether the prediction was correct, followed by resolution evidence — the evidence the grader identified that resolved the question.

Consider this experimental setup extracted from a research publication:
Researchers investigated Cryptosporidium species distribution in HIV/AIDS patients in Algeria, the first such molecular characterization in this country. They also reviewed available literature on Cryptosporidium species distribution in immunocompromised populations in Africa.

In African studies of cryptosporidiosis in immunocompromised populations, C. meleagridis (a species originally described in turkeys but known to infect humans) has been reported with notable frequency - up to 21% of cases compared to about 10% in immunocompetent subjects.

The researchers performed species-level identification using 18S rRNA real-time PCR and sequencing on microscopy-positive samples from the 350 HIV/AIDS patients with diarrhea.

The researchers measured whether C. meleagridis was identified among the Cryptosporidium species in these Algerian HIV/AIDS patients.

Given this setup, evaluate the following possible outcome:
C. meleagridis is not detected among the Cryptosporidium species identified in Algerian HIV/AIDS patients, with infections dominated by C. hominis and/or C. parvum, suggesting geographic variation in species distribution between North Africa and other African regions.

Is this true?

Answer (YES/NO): YES